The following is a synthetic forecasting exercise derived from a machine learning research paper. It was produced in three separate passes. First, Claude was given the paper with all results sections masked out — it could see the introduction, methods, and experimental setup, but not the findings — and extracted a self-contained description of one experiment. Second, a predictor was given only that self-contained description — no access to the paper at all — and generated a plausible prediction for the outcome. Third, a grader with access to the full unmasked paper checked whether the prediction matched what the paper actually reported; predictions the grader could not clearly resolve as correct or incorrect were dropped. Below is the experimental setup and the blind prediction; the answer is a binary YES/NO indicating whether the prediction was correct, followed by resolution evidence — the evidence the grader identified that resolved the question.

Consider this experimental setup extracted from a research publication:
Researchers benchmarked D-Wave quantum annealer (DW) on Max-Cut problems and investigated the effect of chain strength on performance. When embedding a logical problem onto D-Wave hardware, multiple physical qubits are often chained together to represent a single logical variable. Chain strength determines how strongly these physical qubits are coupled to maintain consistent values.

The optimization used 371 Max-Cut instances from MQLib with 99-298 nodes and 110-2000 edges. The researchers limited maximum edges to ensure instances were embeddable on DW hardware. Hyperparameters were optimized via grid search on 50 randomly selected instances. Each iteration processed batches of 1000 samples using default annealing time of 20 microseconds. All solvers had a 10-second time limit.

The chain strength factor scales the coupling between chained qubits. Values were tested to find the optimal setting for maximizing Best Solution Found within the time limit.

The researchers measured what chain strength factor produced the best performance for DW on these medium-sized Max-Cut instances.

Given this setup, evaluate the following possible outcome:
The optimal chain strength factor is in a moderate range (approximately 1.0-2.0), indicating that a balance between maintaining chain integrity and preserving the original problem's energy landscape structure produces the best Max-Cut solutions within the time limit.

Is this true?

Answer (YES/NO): NO